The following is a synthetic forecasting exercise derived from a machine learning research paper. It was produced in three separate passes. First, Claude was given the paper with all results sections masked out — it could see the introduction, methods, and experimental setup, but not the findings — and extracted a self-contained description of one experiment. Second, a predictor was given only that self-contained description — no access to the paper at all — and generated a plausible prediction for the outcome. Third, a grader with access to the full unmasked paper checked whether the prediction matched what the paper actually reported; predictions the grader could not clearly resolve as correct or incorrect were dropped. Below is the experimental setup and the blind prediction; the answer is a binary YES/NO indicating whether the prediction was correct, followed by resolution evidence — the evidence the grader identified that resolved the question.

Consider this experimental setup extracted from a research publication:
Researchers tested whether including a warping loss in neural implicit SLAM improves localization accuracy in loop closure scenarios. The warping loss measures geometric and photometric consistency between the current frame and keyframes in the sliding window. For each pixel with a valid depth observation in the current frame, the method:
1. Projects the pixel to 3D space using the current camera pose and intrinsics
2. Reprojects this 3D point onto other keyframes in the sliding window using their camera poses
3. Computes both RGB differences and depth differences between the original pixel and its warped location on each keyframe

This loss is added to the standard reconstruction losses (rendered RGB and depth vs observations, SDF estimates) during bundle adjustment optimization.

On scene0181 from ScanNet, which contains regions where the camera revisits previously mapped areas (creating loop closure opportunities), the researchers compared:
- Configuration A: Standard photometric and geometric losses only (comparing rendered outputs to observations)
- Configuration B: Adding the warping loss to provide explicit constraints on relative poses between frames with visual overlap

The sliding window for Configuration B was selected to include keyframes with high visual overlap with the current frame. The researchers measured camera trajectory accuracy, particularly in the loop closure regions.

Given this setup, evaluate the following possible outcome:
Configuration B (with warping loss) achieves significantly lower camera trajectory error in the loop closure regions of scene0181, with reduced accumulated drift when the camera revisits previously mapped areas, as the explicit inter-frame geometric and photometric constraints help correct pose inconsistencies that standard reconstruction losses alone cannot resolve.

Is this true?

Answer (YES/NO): YES